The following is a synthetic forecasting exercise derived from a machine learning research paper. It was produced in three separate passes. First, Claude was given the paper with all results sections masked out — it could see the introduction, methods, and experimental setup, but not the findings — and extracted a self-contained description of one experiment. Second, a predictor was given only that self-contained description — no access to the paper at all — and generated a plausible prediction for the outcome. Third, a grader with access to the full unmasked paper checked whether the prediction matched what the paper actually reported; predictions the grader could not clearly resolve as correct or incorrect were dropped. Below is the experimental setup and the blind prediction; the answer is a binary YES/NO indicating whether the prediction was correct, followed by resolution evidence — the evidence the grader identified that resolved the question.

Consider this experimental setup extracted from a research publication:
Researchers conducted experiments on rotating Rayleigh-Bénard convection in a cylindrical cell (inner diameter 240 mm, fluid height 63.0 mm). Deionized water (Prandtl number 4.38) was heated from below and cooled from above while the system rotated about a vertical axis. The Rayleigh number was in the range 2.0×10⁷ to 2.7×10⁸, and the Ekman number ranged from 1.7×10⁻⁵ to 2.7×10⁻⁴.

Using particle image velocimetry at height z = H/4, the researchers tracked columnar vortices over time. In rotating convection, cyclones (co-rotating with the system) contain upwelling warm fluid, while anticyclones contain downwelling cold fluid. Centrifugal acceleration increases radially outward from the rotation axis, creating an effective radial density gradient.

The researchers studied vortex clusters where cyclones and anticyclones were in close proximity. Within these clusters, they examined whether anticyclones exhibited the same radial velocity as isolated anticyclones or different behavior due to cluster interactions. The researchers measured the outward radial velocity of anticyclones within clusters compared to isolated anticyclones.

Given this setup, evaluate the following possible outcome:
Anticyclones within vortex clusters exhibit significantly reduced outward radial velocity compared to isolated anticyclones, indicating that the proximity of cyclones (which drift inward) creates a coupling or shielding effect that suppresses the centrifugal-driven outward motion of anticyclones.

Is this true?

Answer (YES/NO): NO